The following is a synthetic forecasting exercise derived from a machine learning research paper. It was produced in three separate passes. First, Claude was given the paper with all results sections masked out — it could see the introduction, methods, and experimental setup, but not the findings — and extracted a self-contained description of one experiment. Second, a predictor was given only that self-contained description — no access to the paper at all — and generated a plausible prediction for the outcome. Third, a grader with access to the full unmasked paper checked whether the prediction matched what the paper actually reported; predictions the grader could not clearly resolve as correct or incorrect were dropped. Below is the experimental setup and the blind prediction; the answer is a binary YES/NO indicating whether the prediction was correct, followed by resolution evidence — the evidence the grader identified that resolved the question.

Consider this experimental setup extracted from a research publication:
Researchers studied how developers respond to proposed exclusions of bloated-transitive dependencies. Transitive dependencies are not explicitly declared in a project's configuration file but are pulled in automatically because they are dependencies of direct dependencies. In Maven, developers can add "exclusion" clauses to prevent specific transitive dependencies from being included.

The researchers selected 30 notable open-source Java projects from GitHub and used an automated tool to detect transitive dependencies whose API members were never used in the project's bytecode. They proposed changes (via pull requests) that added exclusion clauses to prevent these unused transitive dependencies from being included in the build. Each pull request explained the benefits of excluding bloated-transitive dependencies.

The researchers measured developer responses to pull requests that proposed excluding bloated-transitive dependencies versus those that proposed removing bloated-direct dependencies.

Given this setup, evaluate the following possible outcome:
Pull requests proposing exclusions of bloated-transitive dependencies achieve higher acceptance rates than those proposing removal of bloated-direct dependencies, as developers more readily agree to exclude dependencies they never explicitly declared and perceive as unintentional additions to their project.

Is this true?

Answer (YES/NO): NO